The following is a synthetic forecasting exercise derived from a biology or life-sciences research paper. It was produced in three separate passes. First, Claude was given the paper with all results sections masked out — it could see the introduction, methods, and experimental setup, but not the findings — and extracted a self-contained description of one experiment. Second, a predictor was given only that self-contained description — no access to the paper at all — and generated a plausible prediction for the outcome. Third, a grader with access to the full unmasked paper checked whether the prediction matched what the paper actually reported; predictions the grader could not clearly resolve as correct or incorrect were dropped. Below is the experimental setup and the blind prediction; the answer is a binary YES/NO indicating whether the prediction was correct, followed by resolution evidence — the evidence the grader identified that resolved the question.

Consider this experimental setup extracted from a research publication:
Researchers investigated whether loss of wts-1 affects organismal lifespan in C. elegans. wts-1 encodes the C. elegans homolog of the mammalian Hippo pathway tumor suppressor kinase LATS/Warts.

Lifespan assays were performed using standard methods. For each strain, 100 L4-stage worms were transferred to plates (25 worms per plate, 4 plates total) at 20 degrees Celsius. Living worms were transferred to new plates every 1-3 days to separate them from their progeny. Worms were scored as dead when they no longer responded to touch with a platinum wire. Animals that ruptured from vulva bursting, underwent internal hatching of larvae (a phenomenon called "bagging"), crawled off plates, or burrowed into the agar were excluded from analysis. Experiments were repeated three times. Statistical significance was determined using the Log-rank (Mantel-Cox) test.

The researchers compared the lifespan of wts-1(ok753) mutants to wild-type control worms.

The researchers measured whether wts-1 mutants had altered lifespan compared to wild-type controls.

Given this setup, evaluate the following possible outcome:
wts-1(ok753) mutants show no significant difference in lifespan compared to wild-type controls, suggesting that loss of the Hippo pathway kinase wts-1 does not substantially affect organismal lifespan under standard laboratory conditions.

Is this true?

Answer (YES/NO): NO